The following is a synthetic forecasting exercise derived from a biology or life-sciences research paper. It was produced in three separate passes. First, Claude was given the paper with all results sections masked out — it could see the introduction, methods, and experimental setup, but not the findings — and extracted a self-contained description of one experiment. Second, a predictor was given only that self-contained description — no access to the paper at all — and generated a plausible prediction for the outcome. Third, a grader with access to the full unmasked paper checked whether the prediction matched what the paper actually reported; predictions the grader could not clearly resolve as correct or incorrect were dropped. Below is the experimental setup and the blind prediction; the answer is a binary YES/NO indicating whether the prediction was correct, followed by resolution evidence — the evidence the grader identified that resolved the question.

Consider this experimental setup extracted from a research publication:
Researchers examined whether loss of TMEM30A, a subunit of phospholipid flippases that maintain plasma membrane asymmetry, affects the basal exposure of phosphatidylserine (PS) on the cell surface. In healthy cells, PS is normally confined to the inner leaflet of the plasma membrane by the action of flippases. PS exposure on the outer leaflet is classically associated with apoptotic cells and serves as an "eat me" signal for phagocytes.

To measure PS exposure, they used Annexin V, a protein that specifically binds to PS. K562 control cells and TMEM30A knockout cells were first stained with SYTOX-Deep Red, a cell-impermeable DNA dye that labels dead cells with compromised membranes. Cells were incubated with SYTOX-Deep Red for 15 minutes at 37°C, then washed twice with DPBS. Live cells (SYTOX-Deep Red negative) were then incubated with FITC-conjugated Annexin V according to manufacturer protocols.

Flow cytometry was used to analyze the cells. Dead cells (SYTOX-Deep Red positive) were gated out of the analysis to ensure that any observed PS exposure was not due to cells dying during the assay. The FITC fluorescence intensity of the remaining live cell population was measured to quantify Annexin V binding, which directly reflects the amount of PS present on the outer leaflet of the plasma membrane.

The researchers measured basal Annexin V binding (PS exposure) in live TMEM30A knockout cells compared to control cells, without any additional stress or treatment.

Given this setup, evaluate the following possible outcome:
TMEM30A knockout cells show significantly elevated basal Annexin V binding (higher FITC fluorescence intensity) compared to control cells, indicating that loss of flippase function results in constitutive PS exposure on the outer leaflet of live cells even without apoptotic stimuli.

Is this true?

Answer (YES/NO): YES